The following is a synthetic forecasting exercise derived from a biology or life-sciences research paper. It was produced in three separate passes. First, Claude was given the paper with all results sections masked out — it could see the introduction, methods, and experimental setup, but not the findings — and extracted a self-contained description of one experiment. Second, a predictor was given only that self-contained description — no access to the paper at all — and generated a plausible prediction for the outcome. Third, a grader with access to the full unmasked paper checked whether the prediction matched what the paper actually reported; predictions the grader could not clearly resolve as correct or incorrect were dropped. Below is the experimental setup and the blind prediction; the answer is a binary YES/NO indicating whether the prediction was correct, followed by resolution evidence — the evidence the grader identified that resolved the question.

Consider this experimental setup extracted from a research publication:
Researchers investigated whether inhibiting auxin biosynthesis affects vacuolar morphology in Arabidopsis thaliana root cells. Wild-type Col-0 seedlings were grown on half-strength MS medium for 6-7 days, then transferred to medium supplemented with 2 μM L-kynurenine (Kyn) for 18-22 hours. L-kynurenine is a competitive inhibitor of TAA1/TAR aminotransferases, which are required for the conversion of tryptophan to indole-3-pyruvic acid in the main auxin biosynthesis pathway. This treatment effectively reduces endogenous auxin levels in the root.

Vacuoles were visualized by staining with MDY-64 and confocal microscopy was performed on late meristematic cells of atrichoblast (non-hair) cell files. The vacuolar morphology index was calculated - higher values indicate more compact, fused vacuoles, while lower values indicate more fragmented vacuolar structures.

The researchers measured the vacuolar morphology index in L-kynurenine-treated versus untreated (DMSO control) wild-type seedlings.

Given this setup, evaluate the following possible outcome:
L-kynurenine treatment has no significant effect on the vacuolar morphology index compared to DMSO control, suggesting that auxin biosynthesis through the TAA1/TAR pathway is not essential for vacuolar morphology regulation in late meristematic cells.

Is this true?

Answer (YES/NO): NO